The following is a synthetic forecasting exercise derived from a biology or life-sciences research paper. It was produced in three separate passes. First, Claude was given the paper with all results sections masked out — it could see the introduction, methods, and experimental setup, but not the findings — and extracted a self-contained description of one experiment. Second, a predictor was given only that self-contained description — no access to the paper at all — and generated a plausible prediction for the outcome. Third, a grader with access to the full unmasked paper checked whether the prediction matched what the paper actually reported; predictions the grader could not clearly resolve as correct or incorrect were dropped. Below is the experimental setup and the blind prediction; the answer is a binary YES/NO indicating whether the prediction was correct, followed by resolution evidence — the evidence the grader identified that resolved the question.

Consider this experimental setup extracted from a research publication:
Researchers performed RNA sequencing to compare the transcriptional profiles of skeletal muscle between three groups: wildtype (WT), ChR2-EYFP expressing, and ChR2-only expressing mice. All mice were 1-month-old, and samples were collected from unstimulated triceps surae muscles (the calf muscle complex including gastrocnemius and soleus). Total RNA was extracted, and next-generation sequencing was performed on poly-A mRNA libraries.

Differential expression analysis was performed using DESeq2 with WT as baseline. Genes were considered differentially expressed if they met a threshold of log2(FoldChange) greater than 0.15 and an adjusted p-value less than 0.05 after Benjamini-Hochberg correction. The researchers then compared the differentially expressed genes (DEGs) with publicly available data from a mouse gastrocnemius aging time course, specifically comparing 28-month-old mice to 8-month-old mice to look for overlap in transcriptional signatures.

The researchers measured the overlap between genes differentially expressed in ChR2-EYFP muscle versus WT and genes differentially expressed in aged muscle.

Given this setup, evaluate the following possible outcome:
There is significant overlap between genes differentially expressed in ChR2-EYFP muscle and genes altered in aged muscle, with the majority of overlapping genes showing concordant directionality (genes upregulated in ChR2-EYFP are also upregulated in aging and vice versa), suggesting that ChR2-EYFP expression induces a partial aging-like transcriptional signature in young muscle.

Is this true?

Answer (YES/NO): YES